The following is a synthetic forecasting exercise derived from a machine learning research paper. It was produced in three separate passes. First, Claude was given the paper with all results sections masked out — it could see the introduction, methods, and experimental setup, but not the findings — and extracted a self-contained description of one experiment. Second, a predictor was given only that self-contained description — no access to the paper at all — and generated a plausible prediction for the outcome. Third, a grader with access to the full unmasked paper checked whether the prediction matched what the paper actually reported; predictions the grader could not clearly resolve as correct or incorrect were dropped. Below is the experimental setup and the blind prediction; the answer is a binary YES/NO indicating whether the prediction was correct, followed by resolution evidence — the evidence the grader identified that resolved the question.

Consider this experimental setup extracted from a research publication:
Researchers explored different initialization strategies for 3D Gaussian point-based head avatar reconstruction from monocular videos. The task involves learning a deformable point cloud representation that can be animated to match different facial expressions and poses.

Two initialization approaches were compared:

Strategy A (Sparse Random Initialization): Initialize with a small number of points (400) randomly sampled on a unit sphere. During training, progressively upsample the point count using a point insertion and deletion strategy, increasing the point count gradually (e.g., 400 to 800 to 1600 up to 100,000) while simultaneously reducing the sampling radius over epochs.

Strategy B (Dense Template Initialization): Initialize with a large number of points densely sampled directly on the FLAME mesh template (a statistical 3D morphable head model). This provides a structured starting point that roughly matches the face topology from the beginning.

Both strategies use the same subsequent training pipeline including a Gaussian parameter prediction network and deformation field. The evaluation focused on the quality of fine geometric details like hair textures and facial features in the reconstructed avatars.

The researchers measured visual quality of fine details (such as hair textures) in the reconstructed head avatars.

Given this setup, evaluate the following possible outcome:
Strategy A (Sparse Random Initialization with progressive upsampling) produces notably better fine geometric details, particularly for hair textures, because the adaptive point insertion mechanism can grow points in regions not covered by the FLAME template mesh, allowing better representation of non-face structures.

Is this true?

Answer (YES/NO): NO